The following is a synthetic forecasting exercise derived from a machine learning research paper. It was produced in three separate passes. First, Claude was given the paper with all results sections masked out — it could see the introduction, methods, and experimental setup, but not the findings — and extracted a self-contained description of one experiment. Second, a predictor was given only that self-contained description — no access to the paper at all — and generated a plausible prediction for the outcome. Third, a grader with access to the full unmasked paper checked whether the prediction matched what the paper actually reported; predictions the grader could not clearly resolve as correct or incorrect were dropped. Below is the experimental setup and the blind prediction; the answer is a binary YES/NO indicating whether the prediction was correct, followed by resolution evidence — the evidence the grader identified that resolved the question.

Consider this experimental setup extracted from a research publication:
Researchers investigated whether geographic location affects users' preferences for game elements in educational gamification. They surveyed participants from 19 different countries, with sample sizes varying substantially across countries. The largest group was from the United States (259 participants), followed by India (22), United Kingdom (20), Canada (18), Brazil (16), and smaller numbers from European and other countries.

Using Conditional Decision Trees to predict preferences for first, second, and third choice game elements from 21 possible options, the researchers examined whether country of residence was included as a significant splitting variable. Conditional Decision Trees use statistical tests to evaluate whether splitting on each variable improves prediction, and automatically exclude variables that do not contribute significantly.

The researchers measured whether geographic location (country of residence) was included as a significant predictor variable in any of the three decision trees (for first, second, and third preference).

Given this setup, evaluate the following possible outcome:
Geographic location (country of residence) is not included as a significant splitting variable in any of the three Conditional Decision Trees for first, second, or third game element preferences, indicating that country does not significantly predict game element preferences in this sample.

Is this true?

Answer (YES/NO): NO